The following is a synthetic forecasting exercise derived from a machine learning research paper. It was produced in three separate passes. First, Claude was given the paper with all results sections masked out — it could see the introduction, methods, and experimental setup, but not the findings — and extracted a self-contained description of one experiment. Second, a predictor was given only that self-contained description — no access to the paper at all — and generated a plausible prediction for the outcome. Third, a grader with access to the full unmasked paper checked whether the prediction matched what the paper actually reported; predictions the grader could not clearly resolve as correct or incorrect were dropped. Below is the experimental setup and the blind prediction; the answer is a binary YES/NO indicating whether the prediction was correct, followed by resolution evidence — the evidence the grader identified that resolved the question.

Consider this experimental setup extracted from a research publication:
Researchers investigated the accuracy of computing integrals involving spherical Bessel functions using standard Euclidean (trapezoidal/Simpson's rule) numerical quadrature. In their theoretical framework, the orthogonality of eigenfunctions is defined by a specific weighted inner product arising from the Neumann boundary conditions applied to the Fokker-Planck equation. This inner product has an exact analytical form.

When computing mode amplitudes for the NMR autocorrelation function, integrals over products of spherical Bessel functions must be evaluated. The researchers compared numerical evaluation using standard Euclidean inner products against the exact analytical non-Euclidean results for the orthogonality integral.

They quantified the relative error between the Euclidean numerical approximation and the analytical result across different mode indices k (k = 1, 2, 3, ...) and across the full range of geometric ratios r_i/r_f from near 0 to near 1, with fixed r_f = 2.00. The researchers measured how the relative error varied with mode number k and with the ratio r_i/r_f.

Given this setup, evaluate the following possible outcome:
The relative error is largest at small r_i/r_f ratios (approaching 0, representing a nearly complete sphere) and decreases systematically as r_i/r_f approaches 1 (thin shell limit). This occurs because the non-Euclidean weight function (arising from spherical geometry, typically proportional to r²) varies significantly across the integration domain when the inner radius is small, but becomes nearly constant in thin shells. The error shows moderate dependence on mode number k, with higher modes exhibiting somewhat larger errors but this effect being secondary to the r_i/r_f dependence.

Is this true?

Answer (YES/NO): NO